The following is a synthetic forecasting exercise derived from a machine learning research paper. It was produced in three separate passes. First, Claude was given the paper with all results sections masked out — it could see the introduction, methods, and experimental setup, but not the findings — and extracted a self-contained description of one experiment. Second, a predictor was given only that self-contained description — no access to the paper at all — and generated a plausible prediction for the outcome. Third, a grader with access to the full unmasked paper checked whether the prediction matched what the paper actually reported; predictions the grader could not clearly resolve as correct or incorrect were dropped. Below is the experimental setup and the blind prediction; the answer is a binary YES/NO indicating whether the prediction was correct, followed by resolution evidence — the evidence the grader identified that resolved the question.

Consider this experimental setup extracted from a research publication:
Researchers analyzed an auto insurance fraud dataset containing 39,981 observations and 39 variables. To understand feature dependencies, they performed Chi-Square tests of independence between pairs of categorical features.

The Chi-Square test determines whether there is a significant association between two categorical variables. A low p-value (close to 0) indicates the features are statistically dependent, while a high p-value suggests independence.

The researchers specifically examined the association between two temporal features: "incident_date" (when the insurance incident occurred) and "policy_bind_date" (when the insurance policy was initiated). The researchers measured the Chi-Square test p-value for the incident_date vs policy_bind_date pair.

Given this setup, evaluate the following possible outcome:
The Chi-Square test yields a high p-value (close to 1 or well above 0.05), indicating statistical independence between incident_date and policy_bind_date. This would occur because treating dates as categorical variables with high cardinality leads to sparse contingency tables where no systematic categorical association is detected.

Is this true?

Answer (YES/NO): NO